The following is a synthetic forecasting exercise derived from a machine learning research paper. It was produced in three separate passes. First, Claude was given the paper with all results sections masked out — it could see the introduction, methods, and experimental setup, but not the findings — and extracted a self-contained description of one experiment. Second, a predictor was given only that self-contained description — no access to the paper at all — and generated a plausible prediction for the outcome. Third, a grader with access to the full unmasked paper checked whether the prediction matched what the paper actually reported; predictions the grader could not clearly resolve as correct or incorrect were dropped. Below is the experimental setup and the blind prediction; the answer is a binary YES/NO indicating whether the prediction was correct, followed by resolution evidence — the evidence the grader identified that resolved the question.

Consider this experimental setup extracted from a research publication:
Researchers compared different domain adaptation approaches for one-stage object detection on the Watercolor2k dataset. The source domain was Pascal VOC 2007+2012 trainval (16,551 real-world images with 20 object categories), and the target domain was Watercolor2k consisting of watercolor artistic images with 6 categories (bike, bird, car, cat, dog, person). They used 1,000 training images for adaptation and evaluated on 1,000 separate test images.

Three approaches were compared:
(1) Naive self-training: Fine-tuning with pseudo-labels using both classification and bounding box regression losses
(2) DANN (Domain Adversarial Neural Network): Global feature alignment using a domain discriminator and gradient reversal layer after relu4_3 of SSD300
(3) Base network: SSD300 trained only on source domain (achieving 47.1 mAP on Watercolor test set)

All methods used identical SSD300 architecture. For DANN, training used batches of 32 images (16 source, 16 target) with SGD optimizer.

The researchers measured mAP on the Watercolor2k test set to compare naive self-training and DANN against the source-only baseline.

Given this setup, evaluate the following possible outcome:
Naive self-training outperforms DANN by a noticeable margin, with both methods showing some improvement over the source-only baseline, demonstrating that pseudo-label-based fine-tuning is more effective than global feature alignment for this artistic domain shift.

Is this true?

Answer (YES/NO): NO